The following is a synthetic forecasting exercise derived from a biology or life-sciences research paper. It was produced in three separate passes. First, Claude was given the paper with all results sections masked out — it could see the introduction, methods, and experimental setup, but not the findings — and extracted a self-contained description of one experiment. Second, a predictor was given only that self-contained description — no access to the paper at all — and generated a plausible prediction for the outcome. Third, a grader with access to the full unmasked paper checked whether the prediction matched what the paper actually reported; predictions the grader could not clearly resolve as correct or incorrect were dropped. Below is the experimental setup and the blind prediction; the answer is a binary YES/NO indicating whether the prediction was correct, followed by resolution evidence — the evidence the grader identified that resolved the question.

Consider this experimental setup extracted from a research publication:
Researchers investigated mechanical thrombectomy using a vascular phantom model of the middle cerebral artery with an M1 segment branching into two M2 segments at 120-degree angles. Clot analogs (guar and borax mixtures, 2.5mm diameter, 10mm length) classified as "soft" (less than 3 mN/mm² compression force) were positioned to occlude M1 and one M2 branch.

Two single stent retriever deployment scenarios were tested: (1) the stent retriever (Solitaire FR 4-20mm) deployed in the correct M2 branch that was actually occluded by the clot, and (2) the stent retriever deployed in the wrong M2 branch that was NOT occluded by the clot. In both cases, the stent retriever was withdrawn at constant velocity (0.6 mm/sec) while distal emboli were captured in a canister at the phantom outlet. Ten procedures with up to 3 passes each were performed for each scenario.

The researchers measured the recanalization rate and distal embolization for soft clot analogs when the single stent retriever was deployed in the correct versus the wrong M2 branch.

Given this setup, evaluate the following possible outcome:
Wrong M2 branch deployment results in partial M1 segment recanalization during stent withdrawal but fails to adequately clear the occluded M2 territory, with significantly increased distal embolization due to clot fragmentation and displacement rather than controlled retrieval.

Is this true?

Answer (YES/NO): NO